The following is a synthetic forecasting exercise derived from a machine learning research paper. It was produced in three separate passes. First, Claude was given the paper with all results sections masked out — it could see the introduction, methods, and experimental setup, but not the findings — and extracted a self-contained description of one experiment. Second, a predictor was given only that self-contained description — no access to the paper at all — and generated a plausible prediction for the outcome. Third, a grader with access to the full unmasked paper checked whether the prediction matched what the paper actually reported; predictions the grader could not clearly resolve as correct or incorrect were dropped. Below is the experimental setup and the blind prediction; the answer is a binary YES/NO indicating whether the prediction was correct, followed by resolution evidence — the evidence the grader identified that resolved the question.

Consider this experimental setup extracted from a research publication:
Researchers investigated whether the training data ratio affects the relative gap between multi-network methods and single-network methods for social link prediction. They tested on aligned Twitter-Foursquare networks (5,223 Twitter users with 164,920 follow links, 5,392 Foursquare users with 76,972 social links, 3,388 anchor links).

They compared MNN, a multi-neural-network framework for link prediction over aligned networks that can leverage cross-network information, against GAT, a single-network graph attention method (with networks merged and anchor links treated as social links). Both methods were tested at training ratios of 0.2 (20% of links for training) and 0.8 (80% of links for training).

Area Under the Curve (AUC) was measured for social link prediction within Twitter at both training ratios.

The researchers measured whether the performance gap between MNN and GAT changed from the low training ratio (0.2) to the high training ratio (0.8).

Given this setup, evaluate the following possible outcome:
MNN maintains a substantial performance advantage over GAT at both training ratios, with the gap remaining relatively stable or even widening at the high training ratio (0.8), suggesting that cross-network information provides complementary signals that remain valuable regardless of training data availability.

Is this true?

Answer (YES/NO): YES